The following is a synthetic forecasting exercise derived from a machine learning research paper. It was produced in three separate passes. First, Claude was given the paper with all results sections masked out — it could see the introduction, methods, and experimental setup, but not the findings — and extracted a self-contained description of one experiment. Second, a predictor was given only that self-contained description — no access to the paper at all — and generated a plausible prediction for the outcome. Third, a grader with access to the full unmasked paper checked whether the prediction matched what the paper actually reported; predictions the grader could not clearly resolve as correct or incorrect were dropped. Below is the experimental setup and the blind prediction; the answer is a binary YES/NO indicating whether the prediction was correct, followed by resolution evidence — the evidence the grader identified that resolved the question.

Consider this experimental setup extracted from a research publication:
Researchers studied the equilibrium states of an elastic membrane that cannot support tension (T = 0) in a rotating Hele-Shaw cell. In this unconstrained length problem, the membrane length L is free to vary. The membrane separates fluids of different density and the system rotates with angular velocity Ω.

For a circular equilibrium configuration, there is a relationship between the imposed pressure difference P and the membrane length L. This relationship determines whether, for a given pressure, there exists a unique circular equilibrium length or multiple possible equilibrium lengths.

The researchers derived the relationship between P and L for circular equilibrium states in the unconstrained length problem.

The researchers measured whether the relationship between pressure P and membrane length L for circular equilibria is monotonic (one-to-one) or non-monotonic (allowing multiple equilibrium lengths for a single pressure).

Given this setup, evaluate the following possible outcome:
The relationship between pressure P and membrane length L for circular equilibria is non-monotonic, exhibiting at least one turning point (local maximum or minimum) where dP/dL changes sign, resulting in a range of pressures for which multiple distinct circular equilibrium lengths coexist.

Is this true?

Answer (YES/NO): NO